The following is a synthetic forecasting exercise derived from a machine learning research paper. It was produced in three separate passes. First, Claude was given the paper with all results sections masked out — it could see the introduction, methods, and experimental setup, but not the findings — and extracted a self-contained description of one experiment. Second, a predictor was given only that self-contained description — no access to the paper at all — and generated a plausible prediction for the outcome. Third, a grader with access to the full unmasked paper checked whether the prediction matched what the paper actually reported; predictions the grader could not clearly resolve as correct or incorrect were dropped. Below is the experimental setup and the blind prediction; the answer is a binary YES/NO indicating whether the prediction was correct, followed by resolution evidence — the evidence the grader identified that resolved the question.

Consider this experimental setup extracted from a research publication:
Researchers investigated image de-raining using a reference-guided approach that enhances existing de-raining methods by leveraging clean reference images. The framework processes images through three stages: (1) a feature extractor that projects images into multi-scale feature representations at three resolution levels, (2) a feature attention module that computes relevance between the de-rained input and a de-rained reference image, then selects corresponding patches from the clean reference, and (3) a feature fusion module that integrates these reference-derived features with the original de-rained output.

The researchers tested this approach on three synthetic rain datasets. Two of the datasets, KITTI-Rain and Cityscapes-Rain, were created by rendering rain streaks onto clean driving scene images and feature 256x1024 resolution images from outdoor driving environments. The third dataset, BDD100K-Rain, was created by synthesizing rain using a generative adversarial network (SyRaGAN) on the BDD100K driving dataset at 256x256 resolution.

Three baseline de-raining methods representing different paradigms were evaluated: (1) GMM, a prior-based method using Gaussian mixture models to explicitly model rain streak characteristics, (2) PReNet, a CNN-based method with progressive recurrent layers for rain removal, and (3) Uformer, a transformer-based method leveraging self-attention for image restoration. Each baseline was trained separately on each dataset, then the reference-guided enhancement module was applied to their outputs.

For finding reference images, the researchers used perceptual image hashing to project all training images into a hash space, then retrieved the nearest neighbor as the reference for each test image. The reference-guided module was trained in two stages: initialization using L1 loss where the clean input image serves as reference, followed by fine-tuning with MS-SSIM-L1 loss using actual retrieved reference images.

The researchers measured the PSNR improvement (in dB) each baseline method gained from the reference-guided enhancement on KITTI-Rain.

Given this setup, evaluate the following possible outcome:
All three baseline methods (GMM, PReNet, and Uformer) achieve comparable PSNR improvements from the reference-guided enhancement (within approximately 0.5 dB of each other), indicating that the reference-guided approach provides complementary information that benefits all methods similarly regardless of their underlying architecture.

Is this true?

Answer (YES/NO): NO